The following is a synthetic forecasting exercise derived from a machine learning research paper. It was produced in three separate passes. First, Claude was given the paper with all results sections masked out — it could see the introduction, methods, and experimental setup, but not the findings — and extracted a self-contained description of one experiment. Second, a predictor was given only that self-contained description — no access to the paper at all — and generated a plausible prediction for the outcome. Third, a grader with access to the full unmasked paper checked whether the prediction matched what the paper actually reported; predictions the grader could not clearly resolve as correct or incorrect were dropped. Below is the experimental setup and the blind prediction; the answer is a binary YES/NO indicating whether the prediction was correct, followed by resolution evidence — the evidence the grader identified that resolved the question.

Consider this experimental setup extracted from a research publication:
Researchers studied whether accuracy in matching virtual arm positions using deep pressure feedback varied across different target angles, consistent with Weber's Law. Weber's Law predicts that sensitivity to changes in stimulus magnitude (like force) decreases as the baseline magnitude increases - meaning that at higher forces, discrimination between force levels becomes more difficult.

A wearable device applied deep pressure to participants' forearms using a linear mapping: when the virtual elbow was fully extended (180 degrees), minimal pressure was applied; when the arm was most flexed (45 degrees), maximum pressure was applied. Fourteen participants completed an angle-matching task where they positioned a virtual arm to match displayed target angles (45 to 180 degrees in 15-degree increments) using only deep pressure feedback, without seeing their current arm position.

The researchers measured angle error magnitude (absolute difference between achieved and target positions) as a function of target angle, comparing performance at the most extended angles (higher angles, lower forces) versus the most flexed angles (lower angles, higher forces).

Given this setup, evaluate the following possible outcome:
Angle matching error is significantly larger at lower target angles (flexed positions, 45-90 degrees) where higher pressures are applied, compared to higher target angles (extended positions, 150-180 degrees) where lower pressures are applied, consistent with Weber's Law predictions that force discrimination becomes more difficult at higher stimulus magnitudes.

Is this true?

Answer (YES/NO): NO